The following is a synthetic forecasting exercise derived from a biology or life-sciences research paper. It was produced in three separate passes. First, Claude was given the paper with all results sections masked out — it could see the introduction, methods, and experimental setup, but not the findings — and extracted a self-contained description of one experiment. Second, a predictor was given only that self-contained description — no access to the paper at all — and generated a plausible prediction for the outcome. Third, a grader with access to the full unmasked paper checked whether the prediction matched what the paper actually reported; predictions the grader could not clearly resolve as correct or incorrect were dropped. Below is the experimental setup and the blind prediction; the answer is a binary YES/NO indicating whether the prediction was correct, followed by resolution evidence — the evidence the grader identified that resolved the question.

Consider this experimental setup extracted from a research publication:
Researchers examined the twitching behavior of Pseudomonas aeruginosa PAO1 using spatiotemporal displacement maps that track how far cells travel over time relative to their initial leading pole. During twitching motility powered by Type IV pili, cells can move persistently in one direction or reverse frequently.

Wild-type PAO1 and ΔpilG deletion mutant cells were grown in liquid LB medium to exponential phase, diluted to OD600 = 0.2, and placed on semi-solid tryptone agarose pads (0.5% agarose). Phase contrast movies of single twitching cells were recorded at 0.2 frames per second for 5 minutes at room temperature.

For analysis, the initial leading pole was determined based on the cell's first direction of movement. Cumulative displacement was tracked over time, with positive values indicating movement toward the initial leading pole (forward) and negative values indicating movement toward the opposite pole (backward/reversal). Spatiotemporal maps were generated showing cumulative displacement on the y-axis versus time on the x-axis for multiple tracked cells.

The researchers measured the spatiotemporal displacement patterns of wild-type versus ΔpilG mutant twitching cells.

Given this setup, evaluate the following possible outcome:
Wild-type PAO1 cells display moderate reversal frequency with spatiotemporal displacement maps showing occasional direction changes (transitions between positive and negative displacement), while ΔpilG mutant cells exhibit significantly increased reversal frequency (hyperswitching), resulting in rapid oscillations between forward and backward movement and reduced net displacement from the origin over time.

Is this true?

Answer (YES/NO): YES